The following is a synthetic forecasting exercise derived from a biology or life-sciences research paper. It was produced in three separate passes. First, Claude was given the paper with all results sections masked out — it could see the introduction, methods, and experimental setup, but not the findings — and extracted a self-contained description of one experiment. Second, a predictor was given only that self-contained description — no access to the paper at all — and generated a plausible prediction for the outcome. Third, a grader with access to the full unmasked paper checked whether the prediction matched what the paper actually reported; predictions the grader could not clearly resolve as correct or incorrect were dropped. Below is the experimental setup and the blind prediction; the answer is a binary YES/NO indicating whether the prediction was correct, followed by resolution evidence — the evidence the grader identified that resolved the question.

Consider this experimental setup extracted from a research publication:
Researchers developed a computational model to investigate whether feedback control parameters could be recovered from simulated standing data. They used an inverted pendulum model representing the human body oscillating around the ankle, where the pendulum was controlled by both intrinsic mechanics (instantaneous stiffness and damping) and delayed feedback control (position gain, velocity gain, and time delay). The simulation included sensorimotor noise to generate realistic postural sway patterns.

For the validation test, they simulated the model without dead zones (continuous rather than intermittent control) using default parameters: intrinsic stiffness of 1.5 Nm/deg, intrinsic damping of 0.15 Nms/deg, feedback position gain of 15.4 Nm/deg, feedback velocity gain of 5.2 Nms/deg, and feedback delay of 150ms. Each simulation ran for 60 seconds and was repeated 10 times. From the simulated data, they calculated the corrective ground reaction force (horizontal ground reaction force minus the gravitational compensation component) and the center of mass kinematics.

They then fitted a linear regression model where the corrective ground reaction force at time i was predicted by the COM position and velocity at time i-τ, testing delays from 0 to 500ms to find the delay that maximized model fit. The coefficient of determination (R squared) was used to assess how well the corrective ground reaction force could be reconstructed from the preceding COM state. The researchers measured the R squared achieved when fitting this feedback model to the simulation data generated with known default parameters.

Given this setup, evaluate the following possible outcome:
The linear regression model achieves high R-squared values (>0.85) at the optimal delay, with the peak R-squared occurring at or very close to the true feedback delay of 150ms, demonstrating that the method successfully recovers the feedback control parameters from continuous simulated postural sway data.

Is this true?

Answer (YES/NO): NO